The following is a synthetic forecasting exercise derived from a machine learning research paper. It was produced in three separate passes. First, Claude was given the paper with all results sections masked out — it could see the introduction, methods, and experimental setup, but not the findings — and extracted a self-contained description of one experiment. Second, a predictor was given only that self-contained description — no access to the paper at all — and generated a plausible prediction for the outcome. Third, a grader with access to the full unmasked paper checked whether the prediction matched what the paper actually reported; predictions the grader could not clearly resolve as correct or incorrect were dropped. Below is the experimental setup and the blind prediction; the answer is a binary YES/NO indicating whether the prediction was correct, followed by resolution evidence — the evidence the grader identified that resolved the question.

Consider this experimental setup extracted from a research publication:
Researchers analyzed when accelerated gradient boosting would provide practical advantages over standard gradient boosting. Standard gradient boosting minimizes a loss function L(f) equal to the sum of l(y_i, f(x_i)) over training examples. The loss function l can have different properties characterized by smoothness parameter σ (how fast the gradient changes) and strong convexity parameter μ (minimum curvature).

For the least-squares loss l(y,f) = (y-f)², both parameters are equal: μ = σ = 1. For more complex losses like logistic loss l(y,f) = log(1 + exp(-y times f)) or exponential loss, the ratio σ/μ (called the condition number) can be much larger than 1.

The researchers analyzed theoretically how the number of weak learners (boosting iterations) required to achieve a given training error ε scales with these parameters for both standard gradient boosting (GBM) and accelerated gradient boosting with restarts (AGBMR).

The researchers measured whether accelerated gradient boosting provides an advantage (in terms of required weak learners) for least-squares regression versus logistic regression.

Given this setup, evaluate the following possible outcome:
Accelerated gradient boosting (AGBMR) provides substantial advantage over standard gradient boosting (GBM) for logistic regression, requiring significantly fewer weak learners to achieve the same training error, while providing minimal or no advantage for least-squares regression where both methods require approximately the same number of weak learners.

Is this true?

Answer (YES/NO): YES